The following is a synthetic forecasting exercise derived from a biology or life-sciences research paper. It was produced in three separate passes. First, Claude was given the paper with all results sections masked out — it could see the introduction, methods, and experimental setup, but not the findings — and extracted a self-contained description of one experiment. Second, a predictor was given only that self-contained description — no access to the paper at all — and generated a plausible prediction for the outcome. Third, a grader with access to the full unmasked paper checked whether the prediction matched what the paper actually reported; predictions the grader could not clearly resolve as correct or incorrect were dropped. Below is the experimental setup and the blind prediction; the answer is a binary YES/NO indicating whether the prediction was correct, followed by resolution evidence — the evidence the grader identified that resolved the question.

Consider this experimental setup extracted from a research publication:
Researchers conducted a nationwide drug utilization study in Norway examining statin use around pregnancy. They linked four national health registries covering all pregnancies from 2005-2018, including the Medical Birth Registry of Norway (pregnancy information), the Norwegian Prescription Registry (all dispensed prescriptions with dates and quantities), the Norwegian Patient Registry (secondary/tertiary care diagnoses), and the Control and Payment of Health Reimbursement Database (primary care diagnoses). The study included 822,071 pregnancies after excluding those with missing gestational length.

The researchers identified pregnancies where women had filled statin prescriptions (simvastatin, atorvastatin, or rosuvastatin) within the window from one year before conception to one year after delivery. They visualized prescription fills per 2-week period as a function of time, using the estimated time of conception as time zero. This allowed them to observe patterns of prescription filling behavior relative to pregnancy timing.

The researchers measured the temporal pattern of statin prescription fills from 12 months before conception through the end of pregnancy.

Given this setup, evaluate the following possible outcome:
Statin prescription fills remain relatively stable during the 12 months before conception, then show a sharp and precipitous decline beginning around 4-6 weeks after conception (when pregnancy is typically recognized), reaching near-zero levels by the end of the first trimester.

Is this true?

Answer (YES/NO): NO